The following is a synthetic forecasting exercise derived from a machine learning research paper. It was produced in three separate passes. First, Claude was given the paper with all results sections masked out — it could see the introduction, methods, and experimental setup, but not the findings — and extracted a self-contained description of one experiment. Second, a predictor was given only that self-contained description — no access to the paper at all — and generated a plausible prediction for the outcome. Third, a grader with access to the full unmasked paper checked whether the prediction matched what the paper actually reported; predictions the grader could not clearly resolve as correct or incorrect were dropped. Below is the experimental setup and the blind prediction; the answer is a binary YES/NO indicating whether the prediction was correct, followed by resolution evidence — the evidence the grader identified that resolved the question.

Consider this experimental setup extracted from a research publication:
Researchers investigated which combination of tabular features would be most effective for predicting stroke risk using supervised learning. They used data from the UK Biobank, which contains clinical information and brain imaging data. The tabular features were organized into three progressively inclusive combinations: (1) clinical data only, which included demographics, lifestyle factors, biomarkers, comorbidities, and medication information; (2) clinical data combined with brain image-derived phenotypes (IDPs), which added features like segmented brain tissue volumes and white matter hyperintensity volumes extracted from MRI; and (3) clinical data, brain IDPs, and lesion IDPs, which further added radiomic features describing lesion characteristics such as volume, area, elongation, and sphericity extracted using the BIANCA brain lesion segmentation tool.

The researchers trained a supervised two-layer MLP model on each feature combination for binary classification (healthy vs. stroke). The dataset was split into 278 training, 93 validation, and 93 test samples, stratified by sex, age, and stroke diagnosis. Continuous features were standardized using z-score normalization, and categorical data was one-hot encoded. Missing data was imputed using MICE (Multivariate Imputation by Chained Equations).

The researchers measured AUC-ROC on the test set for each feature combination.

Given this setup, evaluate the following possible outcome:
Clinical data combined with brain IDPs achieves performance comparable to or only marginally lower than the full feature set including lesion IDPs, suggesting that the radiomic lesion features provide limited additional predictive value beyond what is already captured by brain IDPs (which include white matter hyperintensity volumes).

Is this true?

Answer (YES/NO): NO